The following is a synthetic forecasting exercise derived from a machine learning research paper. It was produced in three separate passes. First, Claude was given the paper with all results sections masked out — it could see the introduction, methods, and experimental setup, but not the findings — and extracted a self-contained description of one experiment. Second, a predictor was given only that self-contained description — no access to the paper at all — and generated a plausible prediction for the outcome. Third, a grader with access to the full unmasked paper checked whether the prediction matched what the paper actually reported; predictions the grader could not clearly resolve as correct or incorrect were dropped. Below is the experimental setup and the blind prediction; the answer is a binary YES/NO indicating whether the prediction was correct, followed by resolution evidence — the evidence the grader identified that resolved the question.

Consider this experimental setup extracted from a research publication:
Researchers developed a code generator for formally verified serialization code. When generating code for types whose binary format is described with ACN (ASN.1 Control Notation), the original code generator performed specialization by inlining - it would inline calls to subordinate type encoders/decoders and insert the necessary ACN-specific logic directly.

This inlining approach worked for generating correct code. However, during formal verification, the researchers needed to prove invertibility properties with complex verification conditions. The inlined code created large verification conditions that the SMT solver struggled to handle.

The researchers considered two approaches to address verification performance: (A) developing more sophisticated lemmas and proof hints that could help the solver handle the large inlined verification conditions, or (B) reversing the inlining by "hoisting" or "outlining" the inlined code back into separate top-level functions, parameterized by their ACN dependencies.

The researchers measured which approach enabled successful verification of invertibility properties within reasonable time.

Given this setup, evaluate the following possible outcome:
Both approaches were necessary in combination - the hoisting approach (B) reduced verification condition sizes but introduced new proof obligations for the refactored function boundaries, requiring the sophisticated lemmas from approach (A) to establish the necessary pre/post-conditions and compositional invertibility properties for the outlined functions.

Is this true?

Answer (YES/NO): YES